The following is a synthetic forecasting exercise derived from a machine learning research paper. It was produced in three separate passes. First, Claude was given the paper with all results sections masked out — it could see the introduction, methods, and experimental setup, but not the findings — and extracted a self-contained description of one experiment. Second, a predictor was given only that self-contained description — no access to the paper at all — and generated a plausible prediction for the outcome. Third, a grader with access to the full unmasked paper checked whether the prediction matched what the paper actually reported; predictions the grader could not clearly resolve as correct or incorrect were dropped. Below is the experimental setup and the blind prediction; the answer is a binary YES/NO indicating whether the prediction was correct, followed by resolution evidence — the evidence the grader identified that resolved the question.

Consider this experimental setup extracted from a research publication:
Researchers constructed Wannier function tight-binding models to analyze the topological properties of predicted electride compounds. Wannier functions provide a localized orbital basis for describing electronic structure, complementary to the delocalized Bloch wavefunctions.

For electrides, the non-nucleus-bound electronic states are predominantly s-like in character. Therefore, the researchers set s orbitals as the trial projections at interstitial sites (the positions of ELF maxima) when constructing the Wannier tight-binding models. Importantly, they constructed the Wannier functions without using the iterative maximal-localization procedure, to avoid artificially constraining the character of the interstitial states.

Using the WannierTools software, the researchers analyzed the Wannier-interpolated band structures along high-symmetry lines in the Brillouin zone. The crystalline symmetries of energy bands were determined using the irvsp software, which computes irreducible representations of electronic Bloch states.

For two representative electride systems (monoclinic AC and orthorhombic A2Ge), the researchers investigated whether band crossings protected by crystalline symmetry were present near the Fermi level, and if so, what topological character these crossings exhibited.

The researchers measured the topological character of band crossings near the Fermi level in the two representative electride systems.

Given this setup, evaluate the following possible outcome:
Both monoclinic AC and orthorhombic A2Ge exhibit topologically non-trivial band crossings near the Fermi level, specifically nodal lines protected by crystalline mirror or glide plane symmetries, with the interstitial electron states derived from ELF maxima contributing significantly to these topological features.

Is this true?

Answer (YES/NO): NO